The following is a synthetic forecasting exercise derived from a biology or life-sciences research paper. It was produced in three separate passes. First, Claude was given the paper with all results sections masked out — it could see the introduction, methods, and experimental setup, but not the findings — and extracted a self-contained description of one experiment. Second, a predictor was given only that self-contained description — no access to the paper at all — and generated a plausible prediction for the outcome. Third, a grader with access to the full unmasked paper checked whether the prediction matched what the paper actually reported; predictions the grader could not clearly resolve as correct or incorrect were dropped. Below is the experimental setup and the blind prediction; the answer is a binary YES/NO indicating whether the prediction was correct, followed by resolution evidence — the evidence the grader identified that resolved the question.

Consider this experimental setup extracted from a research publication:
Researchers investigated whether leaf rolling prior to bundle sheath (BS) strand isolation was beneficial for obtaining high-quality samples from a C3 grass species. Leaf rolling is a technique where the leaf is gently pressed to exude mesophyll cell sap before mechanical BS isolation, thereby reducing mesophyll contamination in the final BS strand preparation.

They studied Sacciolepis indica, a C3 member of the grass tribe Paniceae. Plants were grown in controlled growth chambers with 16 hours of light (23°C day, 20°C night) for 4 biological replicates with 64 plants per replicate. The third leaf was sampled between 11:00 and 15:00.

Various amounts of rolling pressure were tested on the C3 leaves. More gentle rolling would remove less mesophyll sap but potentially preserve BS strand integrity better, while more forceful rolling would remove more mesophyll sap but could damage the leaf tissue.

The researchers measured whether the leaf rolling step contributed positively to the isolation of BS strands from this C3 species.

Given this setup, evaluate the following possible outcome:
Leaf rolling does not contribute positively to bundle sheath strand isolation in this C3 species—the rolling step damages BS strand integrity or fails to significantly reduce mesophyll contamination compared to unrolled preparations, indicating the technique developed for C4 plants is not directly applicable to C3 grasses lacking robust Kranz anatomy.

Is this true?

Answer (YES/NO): NO